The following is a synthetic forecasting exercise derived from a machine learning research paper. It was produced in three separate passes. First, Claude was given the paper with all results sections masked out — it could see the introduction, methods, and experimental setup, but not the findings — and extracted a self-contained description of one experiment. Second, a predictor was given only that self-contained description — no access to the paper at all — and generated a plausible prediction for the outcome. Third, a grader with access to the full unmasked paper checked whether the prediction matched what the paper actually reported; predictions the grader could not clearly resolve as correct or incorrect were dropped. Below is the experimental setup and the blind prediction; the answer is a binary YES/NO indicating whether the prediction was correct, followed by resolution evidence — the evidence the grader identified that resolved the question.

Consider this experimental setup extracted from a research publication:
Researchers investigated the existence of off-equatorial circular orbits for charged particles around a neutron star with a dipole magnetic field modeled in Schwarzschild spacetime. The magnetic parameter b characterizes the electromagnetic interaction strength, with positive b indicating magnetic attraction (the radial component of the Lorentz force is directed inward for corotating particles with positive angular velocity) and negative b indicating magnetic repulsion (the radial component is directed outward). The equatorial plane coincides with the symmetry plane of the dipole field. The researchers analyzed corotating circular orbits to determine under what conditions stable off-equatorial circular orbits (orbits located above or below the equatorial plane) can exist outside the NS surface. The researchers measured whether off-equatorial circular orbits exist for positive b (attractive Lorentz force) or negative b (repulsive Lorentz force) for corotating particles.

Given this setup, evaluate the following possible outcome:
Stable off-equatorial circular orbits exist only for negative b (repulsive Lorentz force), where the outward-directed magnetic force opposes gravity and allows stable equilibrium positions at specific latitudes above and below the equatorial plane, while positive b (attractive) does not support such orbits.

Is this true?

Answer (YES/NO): YES